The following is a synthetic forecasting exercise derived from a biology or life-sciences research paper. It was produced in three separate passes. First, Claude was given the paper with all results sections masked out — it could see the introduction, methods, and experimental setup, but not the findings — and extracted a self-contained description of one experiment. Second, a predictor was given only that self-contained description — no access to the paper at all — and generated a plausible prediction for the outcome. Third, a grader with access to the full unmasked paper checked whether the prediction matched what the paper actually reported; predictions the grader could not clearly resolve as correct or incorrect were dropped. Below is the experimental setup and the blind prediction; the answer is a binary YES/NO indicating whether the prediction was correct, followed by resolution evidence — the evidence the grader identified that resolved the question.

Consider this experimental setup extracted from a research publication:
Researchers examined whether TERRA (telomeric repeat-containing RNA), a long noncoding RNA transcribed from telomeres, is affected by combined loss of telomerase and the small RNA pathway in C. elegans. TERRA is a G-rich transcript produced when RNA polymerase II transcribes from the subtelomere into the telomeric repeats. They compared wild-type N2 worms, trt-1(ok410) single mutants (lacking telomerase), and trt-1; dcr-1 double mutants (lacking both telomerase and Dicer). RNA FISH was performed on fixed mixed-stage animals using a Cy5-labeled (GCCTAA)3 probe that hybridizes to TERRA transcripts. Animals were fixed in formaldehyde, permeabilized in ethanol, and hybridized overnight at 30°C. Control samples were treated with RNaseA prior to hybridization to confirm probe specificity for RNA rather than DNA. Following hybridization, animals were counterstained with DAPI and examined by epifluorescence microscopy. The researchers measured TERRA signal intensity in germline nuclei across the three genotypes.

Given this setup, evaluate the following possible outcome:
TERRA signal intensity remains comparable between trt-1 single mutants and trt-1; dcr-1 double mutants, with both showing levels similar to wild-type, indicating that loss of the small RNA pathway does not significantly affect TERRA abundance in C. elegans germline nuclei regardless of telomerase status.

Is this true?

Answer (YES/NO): NO